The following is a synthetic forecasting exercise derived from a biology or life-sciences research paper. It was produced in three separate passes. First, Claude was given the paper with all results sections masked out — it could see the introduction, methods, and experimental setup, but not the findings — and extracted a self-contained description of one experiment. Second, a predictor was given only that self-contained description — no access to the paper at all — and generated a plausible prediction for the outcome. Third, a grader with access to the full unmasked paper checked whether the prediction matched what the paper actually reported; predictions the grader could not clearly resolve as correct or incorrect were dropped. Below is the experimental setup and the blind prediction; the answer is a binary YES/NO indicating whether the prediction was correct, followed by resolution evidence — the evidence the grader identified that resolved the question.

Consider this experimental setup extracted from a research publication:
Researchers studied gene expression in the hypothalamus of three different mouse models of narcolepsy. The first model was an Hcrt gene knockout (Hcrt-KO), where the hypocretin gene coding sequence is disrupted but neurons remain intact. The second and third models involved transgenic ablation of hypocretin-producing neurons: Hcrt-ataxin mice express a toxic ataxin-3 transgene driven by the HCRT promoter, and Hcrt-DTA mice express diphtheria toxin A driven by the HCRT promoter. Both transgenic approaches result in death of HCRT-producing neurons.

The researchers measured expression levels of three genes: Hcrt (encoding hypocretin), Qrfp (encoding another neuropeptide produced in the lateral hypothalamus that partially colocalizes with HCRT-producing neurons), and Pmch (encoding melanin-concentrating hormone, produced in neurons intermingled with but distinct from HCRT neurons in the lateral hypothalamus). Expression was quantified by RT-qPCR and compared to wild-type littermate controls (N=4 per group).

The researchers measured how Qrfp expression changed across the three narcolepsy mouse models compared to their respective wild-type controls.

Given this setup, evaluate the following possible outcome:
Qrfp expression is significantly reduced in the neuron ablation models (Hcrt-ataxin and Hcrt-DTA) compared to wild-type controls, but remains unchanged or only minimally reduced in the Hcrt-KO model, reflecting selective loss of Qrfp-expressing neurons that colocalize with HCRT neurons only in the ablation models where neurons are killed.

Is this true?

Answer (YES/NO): YES